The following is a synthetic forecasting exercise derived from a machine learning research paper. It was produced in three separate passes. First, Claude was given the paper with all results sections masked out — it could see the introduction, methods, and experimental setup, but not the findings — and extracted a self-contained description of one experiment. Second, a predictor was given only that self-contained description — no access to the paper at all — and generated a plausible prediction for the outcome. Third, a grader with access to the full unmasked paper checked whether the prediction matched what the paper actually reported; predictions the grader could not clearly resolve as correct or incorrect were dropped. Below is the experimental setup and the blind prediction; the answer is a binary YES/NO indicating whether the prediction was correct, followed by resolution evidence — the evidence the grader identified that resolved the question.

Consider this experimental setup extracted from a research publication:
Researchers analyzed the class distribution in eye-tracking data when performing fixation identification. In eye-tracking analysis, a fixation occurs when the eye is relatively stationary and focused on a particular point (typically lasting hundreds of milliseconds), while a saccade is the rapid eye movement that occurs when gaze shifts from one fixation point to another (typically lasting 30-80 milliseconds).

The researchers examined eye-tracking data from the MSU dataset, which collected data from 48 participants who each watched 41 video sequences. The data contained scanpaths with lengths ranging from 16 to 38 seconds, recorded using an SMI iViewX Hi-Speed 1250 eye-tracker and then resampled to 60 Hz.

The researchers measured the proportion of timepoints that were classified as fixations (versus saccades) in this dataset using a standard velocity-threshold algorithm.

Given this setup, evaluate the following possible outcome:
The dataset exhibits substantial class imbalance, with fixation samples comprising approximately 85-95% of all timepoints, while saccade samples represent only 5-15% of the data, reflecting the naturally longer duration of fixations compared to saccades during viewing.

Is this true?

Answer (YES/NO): YES